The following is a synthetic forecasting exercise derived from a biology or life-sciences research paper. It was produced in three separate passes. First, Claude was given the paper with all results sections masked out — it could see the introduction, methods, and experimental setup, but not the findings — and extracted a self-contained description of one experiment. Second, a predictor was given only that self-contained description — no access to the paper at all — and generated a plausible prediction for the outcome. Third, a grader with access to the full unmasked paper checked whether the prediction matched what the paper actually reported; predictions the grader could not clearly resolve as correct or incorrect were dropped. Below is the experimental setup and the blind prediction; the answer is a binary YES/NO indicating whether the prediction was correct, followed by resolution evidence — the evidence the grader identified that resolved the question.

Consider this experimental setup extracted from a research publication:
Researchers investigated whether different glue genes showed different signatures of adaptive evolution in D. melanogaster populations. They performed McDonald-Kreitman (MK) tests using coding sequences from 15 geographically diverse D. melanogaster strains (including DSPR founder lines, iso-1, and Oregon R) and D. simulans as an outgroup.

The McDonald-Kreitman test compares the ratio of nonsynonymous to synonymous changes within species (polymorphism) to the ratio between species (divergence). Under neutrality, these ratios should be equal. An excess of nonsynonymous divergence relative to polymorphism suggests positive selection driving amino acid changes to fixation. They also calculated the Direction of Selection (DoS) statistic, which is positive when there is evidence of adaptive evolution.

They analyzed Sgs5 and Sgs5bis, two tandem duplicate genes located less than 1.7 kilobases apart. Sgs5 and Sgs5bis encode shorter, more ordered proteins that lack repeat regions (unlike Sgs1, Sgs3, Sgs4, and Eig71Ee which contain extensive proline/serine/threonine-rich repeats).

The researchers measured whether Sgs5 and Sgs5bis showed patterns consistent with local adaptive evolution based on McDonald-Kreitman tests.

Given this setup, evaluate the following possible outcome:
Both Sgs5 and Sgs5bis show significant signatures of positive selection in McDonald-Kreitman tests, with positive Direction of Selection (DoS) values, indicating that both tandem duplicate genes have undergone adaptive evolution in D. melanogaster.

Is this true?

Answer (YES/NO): YES